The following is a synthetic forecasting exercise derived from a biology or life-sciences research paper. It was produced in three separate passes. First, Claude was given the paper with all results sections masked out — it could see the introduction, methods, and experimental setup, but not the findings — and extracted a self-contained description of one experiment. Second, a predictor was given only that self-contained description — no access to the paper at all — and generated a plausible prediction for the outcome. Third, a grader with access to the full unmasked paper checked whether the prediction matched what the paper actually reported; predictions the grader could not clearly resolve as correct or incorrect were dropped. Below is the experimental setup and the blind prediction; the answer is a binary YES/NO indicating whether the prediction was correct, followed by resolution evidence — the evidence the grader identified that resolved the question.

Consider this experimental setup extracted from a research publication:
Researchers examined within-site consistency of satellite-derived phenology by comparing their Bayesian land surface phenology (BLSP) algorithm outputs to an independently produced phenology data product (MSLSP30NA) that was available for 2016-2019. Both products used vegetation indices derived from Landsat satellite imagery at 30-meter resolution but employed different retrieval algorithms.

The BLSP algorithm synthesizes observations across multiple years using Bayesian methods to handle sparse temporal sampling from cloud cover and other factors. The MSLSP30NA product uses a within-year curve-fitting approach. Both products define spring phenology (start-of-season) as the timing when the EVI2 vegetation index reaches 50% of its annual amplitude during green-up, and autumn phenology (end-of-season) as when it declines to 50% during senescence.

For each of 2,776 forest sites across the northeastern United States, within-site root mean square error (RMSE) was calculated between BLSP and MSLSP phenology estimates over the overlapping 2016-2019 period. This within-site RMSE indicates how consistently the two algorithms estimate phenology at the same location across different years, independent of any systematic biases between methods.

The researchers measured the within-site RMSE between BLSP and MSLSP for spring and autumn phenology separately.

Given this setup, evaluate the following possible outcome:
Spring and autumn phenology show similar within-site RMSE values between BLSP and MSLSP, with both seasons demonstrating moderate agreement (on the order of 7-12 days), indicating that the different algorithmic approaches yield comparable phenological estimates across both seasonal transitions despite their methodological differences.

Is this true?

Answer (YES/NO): NO